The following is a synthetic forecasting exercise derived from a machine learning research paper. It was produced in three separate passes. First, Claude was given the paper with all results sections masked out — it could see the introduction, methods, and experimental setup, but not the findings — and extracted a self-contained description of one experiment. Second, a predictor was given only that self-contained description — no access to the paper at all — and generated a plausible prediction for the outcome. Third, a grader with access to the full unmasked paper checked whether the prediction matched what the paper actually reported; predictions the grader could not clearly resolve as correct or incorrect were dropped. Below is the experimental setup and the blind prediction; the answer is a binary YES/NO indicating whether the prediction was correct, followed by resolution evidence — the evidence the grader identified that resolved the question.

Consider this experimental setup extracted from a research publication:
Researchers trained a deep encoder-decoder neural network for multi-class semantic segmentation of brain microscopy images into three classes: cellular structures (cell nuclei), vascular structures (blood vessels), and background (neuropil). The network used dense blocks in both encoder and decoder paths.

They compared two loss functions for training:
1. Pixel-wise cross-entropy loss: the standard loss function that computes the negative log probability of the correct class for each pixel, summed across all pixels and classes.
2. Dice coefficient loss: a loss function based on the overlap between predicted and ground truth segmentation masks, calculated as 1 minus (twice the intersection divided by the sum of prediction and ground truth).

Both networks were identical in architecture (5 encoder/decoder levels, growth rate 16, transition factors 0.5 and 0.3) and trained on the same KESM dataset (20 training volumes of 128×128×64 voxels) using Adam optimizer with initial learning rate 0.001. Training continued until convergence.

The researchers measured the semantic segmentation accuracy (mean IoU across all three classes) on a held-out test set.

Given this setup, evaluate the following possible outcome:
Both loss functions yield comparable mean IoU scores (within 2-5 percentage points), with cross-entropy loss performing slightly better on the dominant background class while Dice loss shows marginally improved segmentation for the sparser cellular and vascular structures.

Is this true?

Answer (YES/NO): NO